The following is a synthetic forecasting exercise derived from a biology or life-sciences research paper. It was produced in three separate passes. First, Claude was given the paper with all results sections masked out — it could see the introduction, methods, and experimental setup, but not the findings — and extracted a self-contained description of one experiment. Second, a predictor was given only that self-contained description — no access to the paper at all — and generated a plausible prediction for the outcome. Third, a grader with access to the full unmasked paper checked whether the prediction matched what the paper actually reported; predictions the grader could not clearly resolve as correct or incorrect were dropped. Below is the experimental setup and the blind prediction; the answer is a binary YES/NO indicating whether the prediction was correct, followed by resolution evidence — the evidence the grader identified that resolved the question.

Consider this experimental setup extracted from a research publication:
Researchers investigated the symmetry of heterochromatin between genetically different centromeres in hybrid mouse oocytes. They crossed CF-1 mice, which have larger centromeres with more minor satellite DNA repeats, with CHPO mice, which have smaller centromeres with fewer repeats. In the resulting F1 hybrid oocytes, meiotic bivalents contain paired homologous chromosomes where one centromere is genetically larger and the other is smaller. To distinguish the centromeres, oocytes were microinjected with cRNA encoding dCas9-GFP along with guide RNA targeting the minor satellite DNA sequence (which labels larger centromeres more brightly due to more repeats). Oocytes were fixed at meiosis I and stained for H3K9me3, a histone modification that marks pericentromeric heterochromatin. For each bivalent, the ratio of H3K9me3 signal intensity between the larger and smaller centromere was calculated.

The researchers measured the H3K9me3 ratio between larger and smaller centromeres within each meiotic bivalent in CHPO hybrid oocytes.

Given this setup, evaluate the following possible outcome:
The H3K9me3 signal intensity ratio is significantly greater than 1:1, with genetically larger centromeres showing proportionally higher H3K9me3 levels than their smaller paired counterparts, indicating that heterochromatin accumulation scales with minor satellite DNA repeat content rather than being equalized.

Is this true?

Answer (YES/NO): NO